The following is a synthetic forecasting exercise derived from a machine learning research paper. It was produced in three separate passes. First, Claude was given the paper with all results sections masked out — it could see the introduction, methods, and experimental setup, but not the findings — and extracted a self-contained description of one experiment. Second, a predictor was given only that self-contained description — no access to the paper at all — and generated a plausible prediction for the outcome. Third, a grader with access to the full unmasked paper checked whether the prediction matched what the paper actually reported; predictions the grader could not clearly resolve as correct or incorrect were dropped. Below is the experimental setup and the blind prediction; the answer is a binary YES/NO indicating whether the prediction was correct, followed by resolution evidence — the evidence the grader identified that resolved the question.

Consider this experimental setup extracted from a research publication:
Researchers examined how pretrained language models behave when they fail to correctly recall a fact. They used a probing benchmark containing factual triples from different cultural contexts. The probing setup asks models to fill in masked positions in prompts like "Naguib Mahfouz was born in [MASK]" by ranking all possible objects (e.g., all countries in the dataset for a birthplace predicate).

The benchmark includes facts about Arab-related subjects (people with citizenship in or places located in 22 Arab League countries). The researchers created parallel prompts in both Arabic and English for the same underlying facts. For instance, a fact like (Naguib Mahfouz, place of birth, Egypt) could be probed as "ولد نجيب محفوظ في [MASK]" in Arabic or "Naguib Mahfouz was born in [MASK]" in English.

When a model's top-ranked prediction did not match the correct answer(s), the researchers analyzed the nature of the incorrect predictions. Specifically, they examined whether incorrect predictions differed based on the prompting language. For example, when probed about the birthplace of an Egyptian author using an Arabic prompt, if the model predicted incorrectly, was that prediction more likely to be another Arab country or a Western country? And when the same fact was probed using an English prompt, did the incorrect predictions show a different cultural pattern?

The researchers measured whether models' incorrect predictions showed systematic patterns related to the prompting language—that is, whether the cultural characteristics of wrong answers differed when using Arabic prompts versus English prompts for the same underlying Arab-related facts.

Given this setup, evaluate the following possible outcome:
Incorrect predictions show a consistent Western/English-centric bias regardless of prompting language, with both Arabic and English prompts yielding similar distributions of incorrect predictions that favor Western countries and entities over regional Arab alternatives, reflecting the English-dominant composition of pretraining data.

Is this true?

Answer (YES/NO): NO